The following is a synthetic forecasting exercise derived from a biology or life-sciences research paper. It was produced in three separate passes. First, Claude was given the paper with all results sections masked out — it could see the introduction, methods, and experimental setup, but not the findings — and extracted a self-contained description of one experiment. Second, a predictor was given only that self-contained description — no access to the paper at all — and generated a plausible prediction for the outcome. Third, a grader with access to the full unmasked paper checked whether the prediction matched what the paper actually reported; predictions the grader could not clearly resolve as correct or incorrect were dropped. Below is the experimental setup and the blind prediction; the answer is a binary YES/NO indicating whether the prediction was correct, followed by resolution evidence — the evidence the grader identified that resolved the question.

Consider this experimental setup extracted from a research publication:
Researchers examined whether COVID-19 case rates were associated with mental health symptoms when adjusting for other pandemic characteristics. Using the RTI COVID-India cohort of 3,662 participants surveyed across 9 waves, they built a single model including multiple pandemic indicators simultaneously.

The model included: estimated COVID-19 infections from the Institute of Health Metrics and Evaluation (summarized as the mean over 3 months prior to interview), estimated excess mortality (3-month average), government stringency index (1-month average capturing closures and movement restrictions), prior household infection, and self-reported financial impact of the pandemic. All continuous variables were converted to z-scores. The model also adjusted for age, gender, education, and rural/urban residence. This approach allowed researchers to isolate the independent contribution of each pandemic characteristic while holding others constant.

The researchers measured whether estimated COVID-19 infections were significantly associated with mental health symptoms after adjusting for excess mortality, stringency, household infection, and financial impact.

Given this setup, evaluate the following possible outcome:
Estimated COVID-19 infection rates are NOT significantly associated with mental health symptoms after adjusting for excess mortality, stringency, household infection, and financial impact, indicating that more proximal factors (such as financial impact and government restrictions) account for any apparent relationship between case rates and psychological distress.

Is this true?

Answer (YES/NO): NO